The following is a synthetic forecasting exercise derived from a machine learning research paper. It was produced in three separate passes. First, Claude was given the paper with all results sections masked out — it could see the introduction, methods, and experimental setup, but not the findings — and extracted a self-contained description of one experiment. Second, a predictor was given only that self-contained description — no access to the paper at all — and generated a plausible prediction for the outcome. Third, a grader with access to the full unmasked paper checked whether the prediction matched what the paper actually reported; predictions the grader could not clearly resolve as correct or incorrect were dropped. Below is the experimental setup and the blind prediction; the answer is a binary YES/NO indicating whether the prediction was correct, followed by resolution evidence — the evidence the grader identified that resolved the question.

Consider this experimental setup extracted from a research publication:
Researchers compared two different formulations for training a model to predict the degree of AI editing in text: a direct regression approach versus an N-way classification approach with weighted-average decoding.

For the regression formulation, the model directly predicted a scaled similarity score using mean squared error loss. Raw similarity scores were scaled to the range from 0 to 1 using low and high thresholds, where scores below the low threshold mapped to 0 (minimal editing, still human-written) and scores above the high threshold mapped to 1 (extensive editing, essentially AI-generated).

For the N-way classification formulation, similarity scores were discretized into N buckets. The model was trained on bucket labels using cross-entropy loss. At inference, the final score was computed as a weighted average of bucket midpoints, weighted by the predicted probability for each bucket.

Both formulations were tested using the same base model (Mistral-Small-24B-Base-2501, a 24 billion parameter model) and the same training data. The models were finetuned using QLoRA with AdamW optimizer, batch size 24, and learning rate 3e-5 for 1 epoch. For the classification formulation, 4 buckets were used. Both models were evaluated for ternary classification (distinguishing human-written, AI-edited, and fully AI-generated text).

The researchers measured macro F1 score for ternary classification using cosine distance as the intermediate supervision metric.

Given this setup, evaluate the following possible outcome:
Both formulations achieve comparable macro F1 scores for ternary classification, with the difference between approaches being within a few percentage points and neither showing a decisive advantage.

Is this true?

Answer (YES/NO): NO